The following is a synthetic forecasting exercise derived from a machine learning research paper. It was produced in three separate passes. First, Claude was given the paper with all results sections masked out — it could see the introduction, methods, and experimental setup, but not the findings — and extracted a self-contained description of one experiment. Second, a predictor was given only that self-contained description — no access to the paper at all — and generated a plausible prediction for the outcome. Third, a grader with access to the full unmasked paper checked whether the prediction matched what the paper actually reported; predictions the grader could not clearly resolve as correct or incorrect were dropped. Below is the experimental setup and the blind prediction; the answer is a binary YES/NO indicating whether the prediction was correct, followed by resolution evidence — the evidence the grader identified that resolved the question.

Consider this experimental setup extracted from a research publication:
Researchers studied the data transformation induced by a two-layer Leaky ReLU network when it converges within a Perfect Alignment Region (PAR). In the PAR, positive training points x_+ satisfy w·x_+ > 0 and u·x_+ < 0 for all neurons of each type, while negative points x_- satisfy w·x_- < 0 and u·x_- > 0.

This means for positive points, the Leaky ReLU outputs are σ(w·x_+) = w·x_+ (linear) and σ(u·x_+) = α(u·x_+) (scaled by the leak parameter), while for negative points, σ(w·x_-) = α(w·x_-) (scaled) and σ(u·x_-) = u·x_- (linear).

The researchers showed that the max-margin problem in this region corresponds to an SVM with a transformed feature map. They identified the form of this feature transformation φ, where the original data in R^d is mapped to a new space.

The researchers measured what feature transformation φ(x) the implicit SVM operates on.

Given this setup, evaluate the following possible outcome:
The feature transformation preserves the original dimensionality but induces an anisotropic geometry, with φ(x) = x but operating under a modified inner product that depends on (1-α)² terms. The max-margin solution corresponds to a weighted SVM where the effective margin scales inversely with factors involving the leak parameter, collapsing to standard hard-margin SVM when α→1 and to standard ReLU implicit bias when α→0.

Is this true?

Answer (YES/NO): NO